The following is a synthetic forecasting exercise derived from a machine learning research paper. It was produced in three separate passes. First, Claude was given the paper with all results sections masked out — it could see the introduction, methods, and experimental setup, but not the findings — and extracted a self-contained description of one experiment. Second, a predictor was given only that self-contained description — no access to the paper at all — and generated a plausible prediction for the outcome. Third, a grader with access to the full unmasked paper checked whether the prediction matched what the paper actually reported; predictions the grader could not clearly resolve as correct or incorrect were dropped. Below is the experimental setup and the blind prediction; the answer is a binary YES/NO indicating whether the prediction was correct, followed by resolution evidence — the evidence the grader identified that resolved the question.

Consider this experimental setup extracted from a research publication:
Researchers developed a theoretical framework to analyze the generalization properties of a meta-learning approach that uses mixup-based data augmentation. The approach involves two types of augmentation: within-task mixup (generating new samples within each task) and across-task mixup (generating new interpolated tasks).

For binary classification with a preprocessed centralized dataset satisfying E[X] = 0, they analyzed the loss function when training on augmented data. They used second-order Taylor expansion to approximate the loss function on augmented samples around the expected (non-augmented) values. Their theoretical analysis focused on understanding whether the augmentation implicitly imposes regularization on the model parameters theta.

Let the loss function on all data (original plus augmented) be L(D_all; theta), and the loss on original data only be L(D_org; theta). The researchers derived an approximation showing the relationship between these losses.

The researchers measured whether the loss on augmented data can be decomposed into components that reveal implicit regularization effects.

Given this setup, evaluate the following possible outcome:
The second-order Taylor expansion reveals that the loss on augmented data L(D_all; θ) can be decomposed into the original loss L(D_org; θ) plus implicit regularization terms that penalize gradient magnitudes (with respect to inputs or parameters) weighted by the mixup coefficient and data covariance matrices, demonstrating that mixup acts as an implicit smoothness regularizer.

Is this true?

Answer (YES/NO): NO